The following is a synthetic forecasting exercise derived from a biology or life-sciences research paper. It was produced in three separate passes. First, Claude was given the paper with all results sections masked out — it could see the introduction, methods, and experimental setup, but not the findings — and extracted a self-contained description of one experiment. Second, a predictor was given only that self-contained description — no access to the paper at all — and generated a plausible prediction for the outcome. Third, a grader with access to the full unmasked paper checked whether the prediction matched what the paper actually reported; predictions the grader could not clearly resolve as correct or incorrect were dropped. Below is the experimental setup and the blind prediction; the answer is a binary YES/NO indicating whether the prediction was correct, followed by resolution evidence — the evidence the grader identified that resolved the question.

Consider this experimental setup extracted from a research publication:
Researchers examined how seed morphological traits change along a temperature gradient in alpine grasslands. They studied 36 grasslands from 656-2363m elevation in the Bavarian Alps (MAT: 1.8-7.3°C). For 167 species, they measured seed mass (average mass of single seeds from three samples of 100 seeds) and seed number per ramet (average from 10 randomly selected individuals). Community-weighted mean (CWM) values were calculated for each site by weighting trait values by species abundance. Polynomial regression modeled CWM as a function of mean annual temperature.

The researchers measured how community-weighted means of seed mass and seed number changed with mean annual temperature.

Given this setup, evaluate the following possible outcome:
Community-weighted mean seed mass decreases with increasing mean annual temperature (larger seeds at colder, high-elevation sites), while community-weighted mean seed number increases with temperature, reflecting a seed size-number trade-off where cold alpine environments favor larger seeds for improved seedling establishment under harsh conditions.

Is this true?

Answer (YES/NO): NO